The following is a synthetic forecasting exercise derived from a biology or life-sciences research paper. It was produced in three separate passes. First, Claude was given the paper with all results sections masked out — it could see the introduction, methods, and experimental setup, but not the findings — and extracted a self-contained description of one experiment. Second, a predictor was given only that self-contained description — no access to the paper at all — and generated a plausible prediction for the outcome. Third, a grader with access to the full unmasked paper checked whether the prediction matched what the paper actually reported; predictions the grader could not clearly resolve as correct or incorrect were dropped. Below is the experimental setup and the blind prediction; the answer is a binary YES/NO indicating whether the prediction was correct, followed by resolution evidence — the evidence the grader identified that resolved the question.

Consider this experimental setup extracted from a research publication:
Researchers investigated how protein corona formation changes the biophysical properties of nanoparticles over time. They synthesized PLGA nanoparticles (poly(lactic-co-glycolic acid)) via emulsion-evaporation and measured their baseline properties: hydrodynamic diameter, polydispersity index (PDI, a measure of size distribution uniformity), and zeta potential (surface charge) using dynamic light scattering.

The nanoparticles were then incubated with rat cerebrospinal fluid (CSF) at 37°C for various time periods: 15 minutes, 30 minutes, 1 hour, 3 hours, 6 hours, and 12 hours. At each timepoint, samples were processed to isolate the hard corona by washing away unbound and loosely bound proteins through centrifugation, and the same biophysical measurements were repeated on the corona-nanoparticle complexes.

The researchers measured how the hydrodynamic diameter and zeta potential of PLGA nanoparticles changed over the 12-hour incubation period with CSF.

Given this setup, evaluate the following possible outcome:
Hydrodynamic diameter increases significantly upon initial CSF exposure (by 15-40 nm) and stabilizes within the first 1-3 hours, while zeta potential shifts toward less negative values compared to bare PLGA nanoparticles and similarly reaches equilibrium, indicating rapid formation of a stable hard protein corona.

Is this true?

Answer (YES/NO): NO